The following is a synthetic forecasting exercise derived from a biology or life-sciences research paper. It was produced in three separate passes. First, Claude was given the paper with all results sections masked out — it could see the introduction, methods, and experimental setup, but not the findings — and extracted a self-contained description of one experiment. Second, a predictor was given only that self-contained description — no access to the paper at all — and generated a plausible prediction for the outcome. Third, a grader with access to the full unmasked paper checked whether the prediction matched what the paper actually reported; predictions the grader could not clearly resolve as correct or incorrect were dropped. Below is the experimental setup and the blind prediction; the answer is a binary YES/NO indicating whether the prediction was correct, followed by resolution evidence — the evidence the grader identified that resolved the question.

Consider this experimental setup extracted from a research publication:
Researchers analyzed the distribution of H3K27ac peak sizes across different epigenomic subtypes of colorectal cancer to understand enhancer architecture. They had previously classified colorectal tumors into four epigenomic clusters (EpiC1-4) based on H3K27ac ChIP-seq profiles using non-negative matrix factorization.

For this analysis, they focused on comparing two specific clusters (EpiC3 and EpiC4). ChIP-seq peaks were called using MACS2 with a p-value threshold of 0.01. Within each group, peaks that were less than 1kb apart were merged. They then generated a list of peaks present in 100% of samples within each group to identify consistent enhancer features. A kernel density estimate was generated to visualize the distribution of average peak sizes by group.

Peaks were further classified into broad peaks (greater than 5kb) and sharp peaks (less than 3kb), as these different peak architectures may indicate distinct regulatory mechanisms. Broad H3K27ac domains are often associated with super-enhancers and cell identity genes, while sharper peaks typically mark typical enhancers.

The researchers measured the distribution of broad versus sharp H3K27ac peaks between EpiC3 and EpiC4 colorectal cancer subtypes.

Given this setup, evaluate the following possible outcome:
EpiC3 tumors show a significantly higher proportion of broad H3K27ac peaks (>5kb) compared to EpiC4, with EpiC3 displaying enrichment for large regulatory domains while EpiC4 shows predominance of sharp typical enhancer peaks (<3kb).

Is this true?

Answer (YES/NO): YES